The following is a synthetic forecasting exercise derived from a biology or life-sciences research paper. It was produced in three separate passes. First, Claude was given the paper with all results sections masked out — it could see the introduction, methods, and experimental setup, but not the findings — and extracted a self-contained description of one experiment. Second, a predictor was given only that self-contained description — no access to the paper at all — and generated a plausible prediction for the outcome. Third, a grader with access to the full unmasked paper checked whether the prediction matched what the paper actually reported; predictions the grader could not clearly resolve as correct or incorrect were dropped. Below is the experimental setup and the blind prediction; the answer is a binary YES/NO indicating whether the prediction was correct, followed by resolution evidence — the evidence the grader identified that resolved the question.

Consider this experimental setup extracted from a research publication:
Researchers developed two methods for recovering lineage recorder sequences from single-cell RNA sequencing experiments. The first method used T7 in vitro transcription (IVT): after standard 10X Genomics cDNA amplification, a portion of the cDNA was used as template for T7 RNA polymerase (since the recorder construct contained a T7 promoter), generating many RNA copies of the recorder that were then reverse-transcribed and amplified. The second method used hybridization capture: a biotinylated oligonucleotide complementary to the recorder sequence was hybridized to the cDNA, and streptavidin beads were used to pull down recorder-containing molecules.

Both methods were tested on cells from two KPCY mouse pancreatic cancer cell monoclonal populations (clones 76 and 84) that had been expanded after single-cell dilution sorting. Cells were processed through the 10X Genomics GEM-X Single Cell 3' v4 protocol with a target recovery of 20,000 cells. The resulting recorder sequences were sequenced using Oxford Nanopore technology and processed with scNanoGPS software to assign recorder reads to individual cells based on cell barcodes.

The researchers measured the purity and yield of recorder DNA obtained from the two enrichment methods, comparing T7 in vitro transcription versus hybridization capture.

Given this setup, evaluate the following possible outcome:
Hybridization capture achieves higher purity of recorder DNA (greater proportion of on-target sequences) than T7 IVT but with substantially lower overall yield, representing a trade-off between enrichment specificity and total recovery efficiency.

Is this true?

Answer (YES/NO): NO